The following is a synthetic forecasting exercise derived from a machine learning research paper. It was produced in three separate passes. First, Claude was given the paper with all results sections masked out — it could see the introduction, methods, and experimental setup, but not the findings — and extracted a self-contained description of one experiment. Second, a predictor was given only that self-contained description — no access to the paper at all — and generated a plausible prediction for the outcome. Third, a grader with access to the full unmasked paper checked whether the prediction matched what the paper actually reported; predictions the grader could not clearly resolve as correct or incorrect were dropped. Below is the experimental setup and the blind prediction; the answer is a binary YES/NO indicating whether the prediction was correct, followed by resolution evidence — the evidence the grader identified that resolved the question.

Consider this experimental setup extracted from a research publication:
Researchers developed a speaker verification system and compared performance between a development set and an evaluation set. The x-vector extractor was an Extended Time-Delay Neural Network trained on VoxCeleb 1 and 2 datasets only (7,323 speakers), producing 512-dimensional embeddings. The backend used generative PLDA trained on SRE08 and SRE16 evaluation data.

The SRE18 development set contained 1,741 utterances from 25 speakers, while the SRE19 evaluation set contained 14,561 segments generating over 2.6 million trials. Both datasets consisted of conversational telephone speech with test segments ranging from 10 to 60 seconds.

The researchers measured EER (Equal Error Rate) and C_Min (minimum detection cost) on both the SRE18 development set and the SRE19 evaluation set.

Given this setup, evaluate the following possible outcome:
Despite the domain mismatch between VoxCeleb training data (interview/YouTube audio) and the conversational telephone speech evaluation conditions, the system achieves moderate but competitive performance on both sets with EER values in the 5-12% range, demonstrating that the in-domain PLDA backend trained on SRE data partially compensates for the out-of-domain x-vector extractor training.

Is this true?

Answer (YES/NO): YES